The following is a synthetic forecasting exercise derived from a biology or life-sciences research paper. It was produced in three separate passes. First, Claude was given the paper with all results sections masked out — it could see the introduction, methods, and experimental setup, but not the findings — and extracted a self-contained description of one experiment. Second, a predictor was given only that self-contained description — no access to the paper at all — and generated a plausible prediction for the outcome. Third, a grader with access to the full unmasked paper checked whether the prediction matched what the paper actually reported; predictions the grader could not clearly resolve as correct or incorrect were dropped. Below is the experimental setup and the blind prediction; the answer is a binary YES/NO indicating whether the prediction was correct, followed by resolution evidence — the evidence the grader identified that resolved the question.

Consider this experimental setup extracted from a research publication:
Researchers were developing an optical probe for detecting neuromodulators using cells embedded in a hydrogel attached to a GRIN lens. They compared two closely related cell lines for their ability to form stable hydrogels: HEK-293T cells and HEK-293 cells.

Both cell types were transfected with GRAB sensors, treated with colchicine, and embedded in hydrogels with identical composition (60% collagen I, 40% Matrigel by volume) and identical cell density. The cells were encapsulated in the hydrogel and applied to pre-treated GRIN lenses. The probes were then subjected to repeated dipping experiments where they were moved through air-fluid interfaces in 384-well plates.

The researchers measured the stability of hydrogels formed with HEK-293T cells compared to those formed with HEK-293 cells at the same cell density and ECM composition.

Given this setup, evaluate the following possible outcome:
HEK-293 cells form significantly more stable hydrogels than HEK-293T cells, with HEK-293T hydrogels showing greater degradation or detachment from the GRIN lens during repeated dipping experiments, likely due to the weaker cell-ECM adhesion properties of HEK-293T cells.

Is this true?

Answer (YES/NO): NO